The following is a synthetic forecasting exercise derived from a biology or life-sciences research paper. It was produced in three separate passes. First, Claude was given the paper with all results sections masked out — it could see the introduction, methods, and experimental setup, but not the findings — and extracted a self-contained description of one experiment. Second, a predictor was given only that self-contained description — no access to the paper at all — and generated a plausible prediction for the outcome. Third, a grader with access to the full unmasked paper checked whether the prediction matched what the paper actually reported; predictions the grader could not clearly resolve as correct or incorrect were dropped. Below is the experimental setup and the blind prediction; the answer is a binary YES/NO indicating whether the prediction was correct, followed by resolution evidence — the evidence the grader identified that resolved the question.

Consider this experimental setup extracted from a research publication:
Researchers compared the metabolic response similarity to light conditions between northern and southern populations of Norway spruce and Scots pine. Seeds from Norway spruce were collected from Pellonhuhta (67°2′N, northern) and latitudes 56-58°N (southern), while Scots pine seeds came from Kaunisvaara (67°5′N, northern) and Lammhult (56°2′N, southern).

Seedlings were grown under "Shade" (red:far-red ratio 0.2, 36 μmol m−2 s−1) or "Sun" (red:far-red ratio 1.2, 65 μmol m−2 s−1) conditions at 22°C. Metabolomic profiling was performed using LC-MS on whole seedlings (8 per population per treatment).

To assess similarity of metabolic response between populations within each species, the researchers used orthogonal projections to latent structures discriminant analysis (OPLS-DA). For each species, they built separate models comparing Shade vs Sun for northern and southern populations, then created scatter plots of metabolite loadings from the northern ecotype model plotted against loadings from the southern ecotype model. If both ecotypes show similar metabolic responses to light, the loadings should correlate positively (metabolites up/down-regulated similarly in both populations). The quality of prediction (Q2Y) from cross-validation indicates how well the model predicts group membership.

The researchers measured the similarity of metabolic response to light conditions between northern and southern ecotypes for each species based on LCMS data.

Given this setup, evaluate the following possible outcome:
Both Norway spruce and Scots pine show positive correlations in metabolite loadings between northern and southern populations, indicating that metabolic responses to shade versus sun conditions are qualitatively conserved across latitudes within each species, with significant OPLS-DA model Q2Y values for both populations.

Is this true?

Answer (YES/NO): NO